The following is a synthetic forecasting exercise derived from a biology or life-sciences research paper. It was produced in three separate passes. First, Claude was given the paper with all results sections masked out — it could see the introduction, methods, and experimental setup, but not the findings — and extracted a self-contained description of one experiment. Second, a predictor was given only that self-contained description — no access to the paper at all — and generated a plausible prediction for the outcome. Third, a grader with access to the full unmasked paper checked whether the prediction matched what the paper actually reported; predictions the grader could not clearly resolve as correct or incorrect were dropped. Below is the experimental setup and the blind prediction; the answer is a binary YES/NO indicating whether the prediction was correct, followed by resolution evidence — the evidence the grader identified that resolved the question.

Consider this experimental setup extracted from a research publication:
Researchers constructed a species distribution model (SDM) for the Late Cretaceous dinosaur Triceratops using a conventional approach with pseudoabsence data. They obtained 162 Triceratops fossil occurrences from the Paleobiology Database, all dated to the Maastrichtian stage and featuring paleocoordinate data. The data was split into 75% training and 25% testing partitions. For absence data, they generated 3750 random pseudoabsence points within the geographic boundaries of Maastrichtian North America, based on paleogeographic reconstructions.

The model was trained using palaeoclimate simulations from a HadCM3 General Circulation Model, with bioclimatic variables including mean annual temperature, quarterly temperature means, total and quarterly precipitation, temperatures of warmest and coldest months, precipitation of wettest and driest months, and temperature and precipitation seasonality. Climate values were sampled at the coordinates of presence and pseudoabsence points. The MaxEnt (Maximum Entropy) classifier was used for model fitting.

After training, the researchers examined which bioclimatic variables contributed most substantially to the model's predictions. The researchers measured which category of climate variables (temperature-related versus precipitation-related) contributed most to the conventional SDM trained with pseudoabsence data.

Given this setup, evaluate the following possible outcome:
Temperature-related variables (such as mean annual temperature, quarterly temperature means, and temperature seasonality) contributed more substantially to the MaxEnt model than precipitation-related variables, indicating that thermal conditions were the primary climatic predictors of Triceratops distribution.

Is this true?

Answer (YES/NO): NO